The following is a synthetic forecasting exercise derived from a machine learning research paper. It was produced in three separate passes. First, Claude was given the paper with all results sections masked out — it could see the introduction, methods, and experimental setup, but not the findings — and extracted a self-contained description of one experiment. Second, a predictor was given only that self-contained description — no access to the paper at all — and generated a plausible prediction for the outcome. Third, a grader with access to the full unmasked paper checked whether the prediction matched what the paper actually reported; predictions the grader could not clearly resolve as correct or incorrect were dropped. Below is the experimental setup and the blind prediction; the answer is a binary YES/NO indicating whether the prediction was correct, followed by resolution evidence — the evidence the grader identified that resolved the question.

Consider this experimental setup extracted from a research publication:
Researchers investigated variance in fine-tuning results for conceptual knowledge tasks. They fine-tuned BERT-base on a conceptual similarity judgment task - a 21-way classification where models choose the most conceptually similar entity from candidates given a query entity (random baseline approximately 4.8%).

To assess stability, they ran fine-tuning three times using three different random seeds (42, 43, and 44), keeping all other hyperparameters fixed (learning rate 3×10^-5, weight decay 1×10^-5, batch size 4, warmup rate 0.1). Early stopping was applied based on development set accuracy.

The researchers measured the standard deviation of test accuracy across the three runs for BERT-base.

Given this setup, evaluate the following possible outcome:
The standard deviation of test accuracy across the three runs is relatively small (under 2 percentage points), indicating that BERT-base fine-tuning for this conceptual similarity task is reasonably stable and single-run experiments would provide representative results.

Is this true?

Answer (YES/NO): YES